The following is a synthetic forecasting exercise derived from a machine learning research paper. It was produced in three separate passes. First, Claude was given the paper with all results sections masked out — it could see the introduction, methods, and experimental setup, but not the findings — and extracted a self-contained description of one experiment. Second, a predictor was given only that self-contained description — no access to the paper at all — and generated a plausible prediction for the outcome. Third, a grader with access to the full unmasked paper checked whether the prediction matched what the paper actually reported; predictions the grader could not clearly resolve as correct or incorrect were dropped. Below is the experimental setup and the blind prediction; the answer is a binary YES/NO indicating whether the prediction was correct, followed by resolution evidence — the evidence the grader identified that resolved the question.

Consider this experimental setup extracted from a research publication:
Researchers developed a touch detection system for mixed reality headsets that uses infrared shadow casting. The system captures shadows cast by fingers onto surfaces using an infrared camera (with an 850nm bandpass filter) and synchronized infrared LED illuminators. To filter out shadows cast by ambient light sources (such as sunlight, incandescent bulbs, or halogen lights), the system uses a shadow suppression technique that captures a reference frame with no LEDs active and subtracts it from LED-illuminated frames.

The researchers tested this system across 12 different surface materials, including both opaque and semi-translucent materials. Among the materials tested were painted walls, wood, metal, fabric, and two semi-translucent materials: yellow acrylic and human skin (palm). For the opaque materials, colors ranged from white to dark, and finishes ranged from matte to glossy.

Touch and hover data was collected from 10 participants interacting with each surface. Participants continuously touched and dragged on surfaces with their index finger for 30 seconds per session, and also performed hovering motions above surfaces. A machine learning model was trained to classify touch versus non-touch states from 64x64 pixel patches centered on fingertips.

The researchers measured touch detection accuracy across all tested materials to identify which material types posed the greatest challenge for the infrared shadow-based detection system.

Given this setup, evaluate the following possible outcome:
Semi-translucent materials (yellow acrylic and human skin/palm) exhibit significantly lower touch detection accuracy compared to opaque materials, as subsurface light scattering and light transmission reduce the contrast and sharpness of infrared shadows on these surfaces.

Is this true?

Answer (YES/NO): NO